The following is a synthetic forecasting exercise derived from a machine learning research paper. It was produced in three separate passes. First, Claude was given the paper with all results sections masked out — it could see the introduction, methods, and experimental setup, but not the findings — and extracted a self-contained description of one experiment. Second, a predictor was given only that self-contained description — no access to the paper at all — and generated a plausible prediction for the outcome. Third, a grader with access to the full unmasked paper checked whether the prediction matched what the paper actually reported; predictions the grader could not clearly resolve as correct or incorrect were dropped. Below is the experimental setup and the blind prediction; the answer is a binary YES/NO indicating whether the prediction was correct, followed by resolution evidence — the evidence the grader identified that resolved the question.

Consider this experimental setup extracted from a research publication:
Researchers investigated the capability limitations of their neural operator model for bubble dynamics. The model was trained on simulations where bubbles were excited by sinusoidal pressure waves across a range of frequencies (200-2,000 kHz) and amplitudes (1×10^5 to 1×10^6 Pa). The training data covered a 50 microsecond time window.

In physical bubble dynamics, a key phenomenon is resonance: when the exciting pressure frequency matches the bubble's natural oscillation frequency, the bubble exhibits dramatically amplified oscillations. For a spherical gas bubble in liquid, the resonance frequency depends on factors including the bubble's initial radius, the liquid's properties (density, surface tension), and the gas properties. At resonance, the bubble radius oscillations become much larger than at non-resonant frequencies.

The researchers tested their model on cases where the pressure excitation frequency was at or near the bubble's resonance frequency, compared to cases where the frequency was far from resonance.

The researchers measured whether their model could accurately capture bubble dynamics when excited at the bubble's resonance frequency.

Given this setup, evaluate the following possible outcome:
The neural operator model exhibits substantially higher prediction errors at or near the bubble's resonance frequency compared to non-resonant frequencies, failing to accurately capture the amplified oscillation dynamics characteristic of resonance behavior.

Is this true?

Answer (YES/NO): YES